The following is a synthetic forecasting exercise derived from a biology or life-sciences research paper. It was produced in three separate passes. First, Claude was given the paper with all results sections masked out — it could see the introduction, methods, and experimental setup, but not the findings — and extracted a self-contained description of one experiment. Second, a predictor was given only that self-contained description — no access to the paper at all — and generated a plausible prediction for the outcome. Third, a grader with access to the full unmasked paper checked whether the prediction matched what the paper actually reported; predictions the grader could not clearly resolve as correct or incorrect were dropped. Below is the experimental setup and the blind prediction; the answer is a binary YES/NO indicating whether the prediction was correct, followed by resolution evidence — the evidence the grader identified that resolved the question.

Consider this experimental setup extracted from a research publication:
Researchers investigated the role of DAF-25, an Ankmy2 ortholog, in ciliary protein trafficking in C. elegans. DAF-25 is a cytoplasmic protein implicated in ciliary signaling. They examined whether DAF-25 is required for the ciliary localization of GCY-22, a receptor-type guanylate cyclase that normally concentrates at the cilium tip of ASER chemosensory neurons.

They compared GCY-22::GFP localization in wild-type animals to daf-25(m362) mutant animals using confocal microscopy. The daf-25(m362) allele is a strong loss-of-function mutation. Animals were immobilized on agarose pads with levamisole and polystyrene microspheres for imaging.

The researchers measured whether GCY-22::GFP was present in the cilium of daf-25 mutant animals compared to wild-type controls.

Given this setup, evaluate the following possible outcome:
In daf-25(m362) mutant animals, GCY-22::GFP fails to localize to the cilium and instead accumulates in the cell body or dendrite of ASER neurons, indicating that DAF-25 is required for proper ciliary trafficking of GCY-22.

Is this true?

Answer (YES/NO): NO